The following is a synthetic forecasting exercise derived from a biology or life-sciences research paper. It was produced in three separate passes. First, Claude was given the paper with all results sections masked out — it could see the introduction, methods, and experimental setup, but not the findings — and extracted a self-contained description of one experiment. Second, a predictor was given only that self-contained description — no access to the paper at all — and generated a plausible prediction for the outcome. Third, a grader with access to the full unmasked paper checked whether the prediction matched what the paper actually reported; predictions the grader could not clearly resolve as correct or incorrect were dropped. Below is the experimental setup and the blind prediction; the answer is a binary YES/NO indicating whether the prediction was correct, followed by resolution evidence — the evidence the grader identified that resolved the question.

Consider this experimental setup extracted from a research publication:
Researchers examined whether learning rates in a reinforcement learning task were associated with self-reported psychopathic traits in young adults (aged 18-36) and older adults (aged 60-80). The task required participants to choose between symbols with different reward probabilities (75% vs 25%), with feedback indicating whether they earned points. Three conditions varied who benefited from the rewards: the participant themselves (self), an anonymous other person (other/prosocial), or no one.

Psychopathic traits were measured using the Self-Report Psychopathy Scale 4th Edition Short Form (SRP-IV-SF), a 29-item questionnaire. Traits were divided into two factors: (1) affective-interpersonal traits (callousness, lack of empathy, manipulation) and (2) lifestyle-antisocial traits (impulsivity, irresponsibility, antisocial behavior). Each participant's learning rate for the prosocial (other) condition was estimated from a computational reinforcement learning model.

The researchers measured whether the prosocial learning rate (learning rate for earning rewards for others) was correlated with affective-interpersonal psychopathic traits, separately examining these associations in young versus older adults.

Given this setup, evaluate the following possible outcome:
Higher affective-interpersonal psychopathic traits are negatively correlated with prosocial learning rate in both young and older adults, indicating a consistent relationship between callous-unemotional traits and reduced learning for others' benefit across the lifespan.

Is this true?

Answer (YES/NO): NO